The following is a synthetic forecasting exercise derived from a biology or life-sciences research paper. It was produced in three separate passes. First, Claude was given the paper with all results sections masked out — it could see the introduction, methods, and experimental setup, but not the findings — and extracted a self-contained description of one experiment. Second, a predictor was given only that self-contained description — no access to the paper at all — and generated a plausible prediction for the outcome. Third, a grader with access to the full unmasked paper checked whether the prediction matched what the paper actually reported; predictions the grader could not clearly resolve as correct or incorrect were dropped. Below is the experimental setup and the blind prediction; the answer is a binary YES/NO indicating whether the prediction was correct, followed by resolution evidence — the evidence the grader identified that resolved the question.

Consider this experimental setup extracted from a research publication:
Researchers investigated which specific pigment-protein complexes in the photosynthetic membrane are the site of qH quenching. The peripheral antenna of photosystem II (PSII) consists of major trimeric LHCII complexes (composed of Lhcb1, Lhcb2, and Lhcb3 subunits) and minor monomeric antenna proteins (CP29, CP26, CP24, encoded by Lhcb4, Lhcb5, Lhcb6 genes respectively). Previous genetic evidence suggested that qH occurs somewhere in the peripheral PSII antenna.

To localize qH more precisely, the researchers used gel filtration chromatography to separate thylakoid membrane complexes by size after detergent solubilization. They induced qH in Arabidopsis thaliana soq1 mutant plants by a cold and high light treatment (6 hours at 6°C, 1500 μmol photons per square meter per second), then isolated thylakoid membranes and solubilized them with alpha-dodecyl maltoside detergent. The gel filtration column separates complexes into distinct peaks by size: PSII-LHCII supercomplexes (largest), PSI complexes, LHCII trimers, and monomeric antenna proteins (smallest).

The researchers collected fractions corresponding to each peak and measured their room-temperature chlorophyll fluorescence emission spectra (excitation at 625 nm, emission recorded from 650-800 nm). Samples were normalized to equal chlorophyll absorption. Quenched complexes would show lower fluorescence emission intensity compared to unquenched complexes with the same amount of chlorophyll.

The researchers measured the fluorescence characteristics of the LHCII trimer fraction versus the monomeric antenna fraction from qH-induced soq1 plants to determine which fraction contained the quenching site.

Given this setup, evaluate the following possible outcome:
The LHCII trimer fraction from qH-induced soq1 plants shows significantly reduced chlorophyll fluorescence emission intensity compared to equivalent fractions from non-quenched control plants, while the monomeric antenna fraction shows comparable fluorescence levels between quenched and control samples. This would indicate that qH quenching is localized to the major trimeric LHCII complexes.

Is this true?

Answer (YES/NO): YES